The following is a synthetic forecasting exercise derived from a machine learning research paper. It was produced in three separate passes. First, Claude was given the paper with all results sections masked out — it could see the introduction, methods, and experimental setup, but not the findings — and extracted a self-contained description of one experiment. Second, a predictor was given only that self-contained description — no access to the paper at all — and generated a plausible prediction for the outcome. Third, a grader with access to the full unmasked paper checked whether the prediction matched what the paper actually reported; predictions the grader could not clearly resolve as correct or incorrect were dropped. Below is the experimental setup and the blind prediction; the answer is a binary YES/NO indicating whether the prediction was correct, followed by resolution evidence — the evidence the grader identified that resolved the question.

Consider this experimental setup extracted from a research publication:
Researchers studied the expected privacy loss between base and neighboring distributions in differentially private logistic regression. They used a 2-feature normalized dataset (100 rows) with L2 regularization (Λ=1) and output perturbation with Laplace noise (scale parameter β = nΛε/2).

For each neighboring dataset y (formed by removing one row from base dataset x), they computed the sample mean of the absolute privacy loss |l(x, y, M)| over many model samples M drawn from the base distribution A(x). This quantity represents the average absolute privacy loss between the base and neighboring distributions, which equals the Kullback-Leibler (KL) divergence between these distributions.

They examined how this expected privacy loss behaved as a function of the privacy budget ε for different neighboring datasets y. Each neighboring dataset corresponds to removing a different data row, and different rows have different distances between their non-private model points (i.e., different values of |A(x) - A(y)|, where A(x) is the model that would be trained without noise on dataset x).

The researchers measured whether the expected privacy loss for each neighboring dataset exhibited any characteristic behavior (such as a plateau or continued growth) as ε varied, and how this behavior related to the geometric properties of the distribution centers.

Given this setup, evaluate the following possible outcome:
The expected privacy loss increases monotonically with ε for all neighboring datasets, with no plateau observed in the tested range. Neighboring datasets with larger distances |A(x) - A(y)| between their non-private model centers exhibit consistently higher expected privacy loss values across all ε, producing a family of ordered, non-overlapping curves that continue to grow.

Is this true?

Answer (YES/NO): NO